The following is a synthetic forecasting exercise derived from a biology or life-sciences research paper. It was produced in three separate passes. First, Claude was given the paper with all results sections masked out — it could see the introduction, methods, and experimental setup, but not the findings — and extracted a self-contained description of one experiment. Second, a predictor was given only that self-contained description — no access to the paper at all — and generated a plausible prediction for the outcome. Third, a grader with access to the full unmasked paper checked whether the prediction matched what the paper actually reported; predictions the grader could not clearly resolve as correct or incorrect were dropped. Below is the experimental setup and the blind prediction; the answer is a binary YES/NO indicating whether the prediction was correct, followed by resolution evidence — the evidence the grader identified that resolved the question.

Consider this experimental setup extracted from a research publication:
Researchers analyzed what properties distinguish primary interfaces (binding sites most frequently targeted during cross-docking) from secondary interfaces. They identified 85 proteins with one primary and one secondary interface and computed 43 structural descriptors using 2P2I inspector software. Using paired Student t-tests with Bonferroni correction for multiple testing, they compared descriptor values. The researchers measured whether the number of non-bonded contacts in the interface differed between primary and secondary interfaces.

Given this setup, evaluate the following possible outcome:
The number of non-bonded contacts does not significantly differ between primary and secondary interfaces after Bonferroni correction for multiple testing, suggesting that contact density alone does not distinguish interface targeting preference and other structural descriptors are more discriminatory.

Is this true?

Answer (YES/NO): NO